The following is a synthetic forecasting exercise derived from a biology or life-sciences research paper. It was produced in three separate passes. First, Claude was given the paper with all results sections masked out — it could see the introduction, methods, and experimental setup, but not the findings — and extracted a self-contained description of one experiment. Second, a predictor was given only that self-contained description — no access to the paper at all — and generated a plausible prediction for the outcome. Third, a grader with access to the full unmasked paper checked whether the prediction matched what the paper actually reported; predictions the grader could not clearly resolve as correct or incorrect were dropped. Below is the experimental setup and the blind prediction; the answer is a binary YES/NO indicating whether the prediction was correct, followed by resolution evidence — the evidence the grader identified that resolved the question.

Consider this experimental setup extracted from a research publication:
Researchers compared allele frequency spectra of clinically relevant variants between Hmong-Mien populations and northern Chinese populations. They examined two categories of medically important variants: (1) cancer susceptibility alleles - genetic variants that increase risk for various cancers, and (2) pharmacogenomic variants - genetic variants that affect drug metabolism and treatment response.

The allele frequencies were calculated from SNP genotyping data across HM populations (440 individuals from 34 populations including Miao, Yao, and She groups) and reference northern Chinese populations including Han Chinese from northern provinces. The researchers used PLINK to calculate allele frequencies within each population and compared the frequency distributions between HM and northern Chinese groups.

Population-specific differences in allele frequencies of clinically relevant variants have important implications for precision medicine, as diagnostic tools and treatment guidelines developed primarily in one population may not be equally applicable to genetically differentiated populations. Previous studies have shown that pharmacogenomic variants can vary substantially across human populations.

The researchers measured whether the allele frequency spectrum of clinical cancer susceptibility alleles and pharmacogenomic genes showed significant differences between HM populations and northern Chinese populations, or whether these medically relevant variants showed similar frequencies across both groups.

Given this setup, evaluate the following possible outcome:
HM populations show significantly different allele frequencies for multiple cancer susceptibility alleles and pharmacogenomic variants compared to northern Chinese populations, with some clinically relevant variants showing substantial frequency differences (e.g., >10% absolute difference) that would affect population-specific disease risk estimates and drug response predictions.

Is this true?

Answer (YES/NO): YES